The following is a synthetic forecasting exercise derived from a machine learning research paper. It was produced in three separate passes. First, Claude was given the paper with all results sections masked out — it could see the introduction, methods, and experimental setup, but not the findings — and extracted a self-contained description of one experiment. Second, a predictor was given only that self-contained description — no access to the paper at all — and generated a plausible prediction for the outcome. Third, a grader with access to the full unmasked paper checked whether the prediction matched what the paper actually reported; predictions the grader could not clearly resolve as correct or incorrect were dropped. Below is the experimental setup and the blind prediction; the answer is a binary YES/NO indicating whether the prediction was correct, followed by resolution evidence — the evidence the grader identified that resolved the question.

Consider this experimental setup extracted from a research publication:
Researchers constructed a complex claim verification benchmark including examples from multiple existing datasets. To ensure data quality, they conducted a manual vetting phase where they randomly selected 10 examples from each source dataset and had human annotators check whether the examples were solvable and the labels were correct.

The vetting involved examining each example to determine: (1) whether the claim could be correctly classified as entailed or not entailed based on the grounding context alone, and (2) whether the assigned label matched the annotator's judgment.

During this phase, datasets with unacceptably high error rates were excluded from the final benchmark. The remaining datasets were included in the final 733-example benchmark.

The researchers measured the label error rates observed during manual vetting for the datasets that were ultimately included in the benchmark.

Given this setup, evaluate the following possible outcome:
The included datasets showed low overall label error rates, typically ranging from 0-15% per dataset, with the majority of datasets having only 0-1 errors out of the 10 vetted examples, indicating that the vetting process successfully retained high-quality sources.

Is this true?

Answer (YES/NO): YES